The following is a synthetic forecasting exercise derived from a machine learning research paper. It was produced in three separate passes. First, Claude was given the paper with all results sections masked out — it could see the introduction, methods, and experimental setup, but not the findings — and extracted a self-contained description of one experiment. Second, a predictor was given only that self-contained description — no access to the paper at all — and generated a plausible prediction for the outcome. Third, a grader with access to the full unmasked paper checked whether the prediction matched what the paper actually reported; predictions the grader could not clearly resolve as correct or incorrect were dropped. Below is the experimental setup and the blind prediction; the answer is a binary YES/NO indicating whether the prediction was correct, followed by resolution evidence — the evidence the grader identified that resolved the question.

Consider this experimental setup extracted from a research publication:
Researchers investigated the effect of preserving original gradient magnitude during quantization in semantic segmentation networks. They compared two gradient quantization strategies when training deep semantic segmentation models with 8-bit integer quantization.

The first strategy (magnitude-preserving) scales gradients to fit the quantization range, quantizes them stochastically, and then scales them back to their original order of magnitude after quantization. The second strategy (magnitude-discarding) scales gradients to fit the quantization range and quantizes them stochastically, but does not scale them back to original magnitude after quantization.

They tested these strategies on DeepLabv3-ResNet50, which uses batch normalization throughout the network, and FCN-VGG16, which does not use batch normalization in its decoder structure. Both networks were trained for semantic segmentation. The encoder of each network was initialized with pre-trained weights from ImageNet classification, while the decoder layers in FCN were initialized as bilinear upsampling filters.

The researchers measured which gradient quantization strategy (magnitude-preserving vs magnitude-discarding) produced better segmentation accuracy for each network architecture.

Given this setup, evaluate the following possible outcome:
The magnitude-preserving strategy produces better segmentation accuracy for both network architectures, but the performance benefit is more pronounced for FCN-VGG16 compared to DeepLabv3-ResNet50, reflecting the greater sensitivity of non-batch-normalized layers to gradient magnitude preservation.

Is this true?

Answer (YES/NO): NO